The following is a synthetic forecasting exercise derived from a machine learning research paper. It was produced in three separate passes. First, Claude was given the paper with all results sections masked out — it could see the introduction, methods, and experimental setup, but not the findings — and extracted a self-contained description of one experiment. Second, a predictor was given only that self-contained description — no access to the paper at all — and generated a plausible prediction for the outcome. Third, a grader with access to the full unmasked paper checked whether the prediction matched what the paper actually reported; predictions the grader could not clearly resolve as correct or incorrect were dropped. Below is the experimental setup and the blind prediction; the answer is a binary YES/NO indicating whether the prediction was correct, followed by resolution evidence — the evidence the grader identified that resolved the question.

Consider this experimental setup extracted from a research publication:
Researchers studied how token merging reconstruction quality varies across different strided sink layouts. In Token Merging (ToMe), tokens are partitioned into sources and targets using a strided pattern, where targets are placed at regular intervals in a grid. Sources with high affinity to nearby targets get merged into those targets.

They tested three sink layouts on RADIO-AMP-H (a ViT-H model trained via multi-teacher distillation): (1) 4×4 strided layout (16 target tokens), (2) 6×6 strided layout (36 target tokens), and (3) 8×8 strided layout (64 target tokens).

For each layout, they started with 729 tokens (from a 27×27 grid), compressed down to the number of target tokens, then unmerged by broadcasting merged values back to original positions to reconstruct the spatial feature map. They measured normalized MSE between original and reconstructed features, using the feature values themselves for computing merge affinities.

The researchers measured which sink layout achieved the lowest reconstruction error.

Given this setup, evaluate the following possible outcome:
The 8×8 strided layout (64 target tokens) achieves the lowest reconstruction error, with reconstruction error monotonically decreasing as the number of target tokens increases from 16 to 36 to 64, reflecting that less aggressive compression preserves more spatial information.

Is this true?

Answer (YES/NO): NO